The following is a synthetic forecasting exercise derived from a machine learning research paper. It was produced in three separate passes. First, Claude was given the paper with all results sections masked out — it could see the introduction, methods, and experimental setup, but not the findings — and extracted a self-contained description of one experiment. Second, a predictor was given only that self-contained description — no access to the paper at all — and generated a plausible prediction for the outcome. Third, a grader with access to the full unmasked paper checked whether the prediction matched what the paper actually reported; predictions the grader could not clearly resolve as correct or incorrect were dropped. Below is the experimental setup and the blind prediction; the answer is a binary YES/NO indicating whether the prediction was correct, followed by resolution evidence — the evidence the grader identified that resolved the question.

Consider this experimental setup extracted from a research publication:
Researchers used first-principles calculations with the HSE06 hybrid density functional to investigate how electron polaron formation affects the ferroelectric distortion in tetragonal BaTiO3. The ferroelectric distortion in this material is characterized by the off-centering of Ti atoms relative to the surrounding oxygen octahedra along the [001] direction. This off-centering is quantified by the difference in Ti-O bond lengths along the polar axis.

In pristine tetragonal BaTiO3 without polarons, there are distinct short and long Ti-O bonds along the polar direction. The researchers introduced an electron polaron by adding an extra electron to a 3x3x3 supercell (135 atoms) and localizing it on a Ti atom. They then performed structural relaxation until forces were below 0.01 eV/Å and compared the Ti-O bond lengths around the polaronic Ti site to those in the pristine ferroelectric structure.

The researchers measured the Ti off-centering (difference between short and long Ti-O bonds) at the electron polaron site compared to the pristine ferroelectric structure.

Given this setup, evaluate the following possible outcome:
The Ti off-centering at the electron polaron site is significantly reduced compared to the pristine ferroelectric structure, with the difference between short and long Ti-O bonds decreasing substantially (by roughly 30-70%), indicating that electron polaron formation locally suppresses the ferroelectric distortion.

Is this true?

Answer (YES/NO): NO